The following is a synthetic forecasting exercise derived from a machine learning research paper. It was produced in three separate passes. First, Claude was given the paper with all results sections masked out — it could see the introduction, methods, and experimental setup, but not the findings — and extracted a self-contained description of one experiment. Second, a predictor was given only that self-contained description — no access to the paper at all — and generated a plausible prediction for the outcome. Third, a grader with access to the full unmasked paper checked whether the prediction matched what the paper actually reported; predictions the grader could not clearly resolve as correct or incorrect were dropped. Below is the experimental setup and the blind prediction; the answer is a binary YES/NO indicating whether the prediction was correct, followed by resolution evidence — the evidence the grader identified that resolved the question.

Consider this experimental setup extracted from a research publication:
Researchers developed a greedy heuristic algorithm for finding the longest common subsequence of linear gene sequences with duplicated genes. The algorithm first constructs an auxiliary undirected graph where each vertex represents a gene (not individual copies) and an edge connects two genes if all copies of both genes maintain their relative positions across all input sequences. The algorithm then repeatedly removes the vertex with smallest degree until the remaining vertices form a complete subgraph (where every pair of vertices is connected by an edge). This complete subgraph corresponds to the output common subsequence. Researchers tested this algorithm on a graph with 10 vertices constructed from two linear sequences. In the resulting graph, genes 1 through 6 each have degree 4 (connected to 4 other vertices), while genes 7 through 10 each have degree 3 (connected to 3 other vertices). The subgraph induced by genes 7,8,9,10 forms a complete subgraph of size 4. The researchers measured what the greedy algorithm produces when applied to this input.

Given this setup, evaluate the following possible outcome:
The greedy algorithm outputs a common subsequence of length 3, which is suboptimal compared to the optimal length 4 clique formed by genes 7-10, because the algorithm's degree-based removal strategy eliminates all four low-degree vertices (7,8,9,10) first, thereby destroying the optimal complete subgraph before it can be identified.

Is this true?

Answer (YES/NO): YES